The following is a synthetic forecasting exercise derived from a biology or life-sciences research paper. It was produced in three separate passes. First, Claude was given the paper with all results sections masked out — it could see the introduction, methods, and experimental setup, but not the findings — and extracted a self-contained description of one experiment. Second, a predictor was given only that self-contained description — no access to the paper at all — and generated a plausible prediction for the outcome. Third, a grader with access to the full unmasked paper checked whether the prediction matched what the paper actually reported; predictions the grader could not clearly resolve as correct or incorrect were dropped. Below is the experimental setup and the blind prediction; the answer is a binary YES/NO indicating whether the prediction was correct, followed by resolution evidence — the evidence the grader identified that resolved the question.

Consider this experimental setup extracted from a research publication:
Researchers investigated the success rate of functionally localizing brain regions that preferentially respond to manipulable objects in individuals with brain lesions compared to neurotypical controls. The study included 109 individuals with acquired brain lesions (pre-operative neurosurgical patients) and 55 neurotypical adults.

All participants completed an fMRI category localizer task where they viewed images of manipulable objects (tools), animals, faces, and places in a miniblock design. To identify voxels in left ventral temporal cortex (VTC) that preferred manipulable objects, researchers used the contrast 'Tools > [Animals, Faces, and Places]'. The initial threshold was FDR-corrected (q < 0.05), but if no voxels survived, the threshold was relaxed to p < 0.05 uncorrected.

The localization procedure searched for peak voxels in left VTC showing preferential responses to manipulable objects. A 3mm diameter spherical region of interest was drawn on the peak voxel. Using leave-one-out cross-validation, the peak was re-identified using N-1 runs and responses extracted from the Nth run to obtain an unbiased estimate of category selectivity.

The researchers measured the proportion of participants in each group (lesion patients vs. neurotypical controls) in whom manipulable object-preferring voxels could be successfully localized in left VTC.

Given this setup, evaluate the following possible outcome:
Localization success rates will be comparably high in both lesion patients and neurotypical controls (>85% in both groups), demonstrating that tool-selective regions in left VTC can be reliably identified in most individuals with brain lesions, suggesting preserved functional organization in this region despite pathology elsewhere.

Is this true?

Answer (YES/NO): YES